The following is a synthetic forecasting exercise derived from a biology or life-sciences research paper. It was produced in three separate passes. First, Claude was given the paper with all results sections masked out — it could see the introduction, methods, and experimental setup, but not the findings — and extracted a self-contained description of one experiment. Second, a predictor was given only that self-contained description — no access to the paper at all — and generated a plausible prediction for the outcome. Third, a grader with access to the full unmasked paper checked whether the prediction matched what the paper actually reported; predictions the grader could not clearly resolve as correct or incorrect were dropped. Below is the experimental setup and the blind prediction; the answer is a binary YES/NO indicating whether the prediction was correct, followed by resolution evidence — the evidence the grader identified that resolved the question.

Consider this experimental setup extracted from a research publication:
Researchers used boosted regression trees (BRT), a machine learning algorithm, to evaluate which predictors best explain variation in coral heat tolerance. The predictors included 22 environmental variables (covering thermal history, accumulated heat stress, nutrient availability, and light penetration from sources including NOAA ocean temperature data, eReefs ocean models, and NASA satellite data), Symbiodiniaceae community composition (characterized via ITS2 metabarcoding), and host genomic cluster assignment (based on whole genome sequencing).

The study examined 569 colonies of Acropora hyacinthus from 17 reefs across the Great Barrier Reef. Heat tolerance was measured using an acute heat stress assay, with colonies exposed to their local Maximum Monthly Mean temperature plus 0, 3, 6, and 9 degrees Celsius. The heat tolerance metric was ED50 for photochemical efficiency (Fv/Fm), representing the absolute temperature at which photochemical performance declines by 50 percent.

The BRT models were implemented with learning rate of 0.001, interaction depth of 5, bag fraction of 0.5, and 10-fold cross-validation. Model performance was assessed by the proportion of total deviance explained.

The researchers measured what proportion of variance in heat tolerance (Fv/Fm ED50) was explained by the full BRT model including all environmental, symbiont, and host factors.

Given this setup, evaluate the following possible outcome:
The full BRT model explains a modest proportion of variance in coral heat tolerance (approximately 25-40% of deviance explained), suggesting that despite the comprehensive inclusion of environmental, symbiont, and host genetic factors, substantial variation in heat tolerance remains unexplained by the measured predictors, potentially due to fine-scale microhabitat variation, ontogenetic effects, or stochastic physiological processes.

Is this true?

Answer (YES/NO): NO